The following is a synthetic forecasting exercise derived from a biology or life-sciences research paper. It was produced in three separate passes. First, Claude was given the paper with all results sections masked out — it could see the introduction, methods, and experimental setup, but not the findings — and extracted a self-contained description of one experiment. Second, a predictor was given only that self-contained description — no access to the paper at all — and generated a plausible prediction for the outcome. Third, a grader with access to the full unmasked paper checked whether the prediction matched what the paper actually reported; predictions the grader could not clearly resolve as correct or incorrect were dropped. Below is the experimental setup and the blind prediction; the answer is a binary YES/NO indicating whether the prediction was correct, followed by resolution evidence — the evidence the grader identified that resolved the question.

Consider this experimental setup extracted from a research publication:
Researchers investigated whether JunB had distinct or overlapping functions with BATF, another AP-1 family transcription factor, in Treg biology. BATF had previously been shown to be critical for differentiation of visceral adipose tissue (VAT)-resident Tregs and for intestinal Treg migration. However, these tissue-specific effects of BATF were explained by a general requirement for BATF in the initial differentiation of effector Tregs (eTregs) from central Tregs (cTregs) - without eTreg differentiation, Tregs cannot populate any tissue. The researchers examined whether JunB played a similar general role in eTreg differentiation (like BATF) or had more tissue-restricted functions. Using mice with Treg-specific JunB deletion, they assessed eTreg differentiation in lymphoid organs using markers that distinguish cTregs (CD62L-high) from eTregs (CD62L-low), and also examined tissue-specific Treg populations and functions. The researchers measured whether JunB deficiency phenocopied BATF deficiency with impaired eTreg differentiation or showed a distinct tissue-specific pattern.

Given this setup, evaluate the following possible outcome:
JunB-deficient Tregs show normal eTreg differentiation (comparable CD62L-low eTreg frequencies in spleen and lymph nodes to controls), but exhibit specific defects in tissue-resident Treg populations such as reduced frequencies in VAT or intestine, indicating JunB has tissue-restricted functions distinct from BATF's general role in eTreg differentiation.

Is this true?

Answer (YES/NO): YES